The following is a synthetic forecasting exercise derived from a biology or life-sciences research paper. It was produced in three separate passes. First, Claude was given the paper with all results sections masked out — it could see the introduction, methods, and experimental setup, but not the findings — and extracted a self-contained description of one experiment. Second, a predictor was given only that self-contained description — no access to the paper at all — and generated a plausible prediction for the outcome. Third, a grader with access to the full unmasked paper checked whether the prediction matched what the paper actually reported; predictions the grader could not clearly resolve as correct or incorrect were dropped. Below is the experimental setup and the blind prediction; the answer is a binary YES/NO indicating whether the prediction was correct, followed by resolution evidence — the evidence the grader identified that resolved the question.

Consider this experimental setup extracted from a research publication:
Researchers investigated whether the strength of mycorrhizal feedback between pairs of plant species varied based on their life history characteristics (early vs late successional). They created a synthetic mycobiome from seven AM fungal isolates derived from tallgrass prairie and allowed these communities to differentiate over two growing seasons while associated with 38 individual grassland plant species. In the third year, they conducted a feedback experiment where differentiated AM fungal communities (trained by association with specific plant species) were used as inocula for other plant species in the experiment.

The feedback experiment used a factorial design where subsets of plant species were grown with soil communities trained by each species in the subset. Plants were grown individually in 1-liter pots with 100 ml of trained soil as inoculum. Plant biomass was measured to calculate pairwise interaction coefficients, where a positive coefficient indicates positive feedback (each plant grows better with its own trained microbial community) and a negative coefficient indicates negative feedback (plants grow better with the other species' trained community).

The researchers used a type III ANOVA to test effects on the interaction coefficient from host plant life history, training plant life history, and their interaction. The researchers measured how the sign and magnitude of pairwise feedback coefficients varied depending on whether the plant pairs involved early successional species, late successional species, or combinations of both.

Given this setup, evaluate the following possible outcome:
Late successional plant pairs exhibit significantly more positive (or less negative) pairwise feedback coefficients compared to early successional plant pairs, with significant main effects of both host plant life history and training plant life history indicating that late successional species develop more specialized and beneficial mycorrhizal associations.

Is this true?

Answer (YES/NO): NO